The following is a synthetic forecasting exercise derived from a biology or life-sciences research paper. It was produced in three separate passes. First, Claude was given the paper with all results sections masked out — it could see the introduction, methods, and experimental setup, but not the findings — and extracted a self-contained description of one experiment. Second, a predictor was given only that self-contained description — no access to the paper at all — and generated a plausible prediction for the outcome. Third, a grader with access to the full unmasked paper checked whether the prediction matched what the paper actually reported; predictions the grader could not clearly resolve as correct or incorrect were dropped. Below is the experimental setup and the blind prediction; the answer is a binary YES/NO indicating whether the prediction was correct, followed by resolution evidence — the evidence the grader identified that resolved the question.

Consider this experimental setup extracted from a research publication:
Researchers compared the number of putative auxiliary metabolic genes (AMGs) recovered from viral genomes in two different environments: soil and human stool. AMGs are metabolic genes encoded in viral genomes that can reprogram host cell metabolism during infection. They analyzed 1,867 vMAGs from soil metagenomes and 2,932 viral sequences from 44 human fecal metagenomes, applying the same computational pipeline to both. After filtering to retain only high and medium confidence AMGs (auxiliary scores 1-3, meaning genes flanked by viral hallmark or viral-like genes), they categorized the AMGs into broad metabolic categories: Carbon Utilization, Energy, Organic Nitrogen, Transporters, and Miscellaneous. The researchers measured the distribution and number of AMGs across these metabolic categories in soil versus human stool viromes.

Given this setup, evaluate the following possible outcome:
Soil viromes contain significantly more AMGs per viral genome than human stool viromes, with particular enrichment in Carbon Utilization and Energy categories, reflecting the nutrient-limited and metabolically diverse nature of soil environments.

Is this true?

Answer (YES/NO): NO